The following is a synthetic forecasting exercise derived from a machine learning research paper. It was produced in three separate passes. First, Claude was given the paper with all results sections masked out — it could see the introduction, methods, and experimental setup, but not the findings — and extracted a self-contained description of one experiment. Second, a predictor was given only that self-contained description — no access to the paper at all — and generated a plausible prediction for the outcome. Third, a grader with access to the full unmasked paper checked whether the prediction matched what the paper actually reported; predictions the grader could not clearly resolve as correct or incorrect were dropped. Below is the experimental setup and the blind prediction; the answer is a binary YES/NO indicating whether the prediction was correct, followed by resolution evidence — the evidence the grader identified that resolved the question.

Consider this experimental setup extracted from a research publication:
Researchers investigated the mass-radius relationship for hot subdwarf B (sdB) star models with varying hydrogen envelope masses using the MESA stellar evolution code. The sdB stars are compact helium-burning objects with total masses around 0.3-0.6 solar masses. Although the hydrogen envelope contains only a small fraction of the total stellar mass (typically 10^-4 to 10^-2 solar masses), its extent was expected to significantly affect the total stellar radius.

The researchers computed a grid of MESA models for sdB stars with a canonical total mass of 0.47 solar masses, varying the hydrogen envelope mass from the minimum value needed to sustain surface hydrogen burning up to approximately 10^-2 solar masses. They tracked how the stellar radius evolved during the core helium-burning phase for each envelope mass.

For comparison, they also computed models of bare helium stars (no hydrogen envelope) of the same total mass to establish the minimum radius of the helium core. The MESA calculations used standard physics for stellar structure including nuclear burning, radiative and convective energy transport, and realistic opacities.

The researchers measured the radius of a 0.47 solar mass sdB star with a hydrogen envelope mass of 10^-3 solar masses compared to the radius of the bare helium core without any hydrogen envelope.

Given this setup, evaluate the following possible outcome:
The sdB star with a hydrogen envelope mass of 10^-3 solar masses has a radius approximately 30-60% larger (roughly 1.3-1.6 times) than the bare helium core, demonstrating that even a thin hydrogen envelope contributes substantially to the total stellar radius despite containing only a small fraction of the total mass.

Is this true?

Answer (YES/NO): YES